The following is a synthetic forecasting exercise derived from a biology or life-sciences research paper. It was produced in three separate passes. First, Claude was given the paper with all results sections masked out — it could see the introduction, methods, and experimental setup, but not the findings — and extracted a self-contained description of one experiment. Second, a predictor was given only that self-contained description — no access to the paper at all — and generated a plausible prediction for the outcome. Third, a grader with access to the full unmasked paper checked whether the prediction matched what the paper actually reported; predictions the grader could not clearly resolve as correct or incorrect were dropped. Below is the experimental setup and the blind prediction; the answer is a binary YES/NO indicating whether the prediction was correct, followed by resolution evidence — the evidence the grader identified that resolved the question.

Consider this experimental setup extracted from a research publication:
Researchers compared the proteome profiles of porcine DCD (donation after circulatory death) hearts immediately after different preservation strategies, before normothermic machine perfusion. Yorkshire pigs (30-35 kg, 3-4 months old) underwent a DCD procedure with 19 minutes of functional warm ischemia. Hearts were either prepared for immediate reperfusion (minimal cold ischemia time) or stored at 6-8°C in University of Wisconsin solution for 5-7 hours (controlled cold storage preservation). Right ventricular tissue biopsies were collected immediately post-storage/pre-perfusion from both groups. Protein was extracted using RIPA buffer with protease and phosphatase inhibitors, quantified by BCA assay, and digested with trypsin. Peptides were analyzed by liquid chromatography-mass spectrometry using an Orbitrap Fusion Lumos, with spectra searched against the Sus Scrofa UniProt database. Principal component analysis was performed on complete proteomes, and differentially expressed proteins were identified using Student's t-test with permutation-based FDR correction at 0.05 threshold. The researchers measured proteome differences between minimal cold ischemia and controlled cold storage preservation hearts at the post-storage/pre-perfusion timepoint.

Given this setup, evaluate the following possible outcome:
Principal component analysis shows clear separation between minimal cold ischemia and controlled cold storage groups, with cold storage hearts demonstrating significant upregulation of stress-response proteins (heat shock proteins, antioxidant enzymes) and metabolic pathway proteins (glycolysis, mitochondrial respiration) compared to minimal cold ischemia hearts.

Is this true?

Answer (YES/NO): NO